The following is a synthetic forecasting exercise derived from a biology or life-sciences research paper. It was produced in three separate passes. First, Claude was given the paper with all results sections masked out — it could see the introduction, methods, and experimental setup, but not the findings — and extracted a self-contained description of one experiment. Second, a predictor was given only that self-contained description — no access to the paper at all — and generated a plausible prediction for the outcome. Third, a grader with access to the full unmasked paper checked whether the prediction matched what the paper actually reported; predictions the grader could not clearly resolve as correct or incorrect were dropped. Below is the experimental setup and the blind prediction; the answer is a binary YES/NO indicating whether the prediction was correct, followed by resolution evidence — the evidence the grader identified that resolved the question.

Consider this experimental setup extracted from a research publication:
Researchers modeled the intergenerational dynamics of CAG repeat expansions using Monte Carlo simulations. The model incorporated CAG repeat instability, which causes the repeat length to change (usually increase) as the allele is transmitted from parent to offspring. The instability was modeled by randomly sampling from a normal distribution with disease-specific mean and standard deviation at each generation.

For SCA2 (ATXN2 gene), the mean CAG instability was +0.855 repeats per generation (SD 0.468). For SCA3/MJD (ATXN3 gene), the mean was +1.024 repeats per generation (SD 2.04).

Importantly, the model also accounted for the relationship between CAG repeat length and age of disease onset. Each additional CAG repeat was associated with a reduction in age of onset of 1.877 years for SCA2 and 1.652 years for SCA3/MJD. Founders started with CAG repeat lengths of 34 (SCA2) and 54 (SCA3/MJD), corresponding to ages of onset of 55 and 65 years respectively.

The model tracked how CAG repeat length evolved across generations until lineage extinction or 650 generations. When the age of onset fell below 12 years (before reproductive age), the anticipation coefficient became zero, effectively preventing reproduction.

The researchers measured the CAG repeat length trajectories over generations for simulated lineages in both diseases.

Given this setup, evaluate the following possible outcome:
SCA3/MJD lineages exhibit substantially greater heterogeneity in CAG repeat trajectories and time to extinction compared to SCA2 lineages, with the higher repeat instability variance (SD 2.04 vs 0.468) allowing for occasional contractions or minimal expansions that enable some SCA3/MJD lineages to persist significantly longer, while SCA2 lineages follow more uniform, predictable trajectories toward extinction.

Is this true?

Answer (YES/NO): YES